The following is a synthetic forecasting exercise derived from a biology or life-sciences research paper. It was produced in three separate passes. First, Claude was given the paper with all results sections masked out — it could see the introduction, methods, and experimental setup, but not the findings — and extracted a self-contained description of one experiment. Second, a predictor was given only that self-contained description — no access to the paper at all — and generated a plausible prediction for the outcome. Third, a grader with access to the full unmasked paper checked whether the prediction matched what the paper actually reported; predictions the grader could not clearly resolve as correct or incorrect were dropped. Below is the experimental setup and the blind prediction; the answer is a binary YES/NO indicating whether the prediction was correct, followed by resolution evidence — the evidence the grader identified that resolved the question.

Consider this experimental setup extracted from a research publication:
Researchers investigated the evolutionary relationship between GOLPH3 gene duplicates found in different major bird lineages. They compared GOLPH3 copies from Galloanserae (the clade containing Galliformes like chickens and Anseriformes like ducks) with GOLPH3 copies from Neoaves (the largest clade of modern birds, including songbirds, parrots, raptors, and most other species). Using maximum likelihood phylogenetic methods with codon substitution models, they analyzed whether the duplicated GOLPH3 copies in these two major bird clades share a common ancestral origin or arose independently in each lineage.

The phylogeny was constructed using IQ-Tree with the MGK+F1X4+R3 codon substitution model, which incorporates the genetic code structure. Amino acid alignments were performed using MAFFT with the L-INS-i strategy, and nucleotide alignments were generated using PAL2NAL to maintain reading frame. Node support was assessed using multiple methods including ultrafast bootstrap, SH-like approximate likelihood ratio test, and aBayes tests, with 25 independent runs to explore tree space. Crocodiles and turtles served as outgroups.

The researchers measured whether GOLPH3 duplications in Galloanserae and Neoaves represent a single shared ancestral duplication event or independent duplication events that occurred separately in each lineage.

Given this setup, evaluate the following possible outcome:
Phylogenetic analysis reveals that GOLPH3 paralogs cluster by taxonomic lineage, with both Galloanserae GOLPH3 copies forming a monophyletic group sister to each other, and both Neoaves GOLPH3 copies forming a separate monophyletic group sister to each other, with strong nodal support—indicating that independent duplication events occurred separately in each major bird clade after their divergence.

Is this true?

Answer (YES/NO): NO